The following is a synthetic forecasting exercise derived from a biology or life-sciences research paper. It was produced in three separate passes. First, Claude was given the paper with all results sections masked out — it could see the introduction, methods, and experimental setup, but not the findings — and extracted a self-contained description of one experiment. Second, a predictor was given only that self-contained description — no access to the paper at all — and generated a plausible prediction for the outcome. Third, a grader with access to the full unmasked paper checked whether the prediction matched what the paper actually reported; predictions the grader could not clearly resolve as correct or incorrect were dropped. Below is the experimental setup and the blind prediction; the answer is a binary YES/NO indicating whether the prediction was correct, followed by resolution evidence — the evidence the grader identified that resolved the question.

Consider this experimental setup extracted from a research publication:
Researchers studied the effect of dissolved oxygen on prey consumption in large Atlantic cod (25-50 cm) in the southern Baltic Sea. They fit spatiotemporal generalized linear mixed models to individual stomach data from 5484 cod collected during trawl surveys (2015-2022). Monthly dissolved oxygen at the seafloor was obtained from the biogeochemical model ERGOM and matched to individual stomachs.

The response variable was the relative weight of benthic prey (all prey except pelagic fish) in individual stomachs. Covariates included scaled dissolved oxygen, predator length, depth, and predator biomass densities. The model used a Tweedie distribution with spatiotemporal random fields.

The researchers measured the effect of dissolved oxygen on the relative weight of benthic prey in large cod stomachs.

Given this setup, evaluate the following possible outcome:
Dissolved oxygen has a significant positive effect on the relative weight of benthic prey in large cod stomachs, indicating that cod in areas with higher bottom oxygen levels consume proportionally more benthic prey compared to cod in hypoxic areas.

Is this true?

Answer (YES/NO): YES